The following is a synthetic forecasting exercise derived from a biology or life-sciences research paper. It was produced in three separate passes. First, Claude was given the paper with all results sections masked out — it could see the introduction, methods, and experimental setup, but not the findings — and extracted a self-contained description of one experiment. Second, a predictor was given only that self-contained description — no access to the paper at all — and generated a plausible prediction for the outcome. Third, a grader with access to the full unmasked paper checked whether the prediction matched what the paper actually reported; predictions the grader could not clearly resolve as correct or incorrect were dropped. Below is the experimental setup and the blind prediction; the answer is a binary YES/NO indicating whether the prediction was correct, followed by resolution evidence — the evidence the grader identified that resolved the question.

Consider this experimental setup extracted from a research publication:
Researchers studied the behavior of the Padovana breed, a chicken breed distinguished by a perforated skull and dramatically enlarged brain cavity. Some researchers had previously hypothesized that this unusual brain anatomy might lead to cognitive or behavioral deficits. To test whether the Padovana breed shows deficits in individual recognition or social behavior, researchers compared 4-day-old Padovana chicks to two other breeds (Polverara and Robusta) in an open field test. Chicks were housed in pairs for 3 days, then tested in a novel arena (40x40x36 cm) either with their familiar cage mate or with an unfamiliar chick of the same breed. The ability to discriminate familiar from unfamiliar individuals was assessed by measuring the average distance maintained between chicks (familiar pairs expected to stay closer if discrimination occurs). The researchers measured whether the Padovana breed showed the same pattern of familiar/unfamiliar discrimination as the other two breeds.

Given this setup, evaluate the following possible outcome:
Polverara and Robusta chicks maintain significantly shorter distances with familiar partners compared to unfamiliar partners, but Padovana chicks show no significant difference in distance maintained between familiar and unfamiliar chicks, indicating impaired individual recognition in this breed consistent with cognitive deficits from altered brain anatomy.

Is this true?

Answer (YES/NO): NO